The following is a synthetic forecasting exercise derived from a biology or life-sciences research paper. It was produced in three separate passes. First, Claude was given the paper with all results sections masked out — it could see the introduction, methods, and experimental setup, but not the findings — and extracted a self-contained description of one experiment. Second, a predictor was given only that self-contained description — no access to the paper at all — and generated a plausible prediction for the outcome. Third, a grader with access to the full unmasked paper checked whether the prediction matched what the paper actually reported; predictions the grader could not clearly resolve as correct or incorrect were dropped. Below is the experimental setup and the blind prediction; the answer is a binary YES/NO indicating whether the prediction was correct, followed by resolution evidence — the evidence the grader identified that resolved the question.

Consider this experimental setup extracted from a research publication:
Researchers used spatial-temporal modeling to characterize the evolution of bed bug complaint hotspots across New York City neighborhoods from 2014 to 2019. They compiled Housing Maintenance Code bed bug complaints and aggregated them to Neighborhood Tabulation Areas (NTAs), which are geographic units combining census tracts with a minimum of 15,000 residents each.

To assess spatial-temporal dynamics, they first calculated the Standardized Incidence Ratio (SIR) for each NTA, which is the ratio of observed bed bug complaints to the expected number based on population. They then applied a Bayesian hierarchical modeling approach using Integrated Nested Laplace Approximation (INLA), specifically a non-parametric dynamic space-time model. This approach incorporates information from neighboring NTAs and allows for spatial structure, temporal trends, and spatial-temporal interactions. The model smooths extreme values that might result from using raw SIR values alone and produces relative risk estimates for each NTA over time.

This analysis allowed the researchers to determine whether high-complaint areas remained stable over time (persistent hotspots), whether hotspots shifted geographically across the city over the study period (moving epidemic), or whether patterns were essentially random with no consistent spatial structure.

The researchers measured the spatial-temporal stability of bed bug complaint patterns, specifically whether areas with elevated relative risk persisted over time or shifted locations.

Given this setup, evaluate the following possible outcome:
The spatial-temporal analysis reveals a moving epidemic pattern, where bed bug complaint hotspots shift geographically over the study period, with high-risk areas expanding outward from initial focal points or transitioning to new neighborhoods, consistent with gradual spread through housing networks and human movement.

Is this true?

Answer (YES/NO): NO